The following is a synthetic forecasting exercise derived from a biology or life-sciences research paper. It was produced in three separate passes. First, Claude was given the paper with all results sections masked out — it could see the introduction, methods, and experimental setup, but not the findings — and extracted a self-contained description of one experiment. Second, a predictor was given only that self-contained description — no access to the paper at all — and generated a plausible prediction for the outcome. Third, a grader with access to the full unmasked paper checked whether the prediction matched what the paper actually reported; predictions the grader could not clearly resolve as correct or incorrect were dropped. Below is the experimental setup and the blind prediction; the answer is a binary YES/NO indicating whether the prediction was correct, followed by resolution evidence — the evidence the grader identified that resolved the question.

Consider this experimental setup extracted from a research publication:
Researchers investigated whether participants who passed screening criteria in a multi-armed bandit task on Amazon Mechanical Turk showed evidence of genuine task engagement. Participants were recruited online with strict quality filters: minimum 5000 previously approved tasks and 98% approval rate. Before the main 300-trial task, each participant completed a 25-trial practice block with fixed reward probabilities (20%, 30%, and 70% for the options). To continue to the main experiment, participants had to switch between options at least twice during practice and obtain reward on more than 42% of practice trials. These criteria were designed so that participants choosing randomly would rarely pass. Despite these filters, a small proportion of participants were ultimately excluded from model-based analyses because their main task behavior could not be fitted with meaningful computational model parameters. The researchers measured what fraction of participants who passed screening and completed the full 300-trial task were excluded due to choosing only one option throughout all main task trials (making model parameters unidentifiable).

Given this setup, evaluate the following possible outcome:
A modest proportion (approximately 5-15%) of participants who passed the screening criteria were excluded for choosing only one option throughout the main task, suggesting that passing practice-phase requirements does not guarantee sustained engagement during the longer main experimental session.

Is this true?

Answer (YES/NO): NO